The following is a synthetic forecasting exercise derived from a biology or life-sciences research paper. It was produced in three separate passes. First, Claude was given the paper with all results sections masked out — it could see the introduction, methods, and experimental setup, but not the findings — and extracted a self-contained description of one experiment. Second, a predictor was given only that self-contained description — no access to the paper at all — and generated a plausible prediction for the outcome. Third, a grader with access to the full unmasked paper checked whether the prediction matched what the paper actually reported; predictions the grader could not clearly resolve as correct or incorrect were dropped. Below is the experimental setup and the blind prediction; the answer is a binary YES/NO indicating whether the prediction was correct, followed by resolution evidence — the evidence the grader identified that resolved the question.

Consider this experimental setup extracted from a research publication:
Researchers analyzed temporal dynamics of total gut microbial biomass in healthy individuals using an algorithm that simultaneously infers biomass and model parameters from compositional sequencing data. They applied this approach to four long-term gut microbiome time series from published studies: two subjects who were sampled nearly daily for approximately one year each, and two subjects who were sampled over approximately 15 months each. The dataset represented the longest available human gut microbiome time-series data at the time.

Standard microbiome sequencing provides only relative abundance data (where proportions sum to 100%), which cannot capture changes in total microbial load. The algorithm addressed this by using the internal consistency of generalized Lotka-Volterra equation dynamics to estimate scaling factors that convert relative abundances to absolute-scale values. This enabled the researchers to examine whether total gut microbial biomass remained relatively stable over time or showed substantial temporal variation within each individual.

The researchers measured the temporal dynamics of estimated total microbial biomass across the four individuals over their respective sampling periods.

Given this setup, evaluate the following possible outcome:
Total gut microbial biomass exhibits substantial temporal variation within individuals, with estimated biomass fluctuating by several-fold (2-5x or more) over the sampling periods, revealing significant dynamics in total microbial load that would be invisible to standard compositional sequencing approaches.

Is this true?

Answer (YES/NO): YES